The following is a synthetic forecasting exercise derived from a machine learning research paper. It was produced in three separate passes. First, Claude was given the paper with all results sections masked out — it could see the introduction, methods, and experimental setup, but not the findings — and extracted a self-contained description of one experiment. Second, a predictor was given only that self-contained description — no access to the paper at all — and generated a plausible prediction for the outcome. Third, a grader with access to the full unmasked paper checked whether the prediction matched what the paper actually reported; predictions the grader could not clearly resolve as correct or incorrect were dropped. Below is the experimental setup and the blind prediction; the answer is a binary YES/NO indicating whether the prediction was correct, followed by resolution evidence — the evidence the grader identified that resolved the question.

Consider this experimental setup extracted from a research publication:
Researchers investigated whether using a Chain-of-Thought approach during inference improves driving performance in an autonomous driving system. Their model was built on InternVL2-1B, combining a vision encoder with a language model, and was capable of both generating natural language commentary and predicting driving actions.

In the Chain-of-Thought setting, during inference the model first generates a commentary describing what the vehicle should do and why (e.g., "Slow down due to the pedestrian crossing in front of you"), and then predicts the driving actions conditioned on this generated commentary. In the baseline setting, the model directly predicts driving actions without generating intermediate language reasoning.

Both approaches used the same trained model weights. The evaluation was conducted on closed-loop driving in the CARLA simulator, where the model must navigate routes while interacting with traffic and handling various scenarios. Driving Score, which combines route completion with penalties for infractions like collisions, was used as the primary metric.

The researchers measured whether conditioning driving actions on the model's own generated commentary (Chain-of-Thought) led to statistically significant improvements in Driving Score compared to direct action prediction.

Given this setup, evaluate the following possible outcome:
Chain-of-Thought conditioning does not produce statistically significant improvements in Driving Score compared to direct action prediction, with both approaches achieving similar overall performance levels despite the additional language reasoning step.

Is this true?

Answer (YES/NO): YES